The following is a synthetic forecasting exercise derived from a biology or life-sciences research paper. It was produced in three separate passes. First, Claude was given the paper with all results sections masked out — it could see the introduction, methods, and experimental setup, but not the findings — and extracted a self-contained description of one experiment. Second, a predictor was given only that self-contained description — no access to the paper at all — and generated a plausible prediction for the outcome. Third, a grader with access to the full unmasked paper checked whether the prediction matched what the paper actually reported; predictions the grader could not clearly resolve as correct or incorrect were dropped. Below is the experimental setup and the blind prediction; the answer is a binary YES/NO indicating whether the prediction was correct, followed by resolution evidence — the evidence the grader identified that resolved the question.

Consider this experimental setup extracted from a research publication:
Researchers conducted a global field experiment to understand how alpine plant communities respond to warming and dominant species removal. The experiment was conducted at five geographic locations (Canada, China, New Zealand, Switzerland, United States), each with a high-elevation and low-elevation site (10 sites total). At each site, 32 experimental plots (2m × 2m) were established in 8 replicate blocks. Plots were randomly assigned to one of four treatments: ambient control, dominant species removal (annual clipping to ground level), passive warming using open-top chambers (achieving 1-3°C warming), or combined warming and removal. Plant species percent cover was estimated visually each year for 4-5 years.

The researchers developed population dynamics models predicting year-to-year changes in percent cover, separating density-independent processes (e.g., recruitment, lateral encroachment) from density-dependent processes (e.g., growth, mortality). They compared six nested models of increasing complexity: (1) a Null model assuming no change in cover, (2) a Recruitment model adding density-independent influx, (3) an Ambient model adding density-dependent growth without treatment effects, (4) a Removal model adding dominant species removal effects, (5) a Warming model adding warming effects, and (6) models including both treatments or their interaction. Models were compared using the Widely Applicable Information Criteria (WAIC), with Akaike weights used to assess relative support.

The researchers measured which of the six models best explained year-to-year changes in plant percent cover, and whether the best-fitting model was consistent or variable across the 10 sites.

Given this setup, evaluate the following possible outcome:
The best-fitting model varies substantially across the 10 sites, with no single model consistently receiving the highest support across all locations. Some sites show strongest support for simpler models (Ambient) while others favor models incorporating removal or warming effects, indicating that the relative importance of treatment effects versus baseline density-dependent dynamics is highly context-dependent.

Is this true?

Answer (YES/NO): YES